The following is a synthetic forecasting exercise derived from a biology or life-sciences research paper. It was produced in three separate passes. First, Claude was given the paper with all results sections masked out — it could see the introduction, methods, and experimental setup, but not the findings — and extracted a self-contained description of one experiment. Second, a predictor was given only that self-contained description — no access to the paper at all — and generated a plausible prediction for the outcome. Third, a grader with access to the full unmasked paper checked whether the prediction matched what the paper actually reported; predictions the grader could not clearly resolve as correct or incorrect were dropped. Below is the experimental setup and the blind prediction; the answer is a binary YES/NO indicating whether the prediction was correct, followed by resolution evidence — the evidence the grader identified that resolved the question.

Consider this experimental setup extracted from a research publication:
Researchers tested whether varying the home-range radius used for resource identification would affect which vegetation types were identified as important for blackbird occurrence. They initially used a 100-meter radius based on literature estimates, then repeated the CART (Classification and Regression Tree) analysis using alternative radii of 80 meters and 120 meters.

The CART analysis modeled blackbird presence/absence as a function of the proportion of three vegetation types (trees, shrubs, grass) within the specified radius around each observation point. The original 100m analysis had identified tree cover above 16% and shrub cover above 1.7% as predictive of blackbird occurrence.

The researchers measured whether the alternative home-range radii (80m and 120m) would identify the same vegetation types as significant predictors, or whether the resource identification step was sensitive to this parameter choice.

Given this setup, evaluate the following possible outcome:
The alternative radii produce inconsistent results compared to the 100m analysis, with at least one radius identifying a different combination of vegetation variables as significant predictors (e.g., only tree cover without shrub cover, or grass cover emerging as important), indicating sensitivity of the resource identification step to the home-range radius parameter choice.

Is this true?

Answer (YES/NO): NO